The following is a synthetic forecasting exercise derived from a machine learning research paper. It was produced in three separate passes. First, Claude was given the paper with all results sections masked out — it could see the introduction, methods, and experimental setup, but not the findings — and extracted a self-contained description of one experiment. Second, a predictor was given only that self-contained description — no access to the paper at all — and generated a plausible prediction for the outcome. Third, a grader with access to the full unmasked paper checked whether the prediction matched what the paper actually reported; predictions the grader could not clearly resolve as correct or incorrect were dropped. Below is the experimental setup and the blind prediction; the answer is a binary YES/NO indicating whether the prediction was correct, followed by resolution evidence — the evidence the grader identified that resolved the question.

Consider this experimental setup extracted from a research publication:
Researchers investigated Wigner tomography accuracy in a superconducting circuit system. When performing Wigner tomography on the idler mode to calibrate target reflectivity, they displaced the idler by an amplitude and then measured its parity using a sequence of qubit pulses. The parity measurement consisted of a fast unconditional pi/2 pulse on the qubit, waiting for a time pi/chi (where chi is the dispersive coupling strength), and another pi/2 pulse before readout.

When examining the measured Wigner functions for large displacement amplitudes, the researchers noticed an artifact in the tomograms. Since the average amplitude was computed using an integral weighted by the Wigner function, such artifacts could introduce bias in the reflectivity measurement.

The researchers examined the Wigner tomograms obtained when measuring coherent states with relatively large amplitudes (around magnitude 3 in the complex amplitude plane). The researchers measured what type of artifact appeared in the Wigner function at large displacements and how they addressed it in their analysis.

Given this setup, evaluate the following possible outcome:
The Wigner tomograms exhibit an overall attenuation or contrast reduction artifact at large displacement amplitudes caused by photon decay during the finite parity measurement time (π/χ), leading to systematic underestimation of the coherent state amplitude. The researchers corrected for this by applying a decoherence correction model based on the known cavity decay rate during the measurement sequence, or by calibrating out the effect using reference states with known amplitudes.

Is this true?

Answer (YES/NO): NO